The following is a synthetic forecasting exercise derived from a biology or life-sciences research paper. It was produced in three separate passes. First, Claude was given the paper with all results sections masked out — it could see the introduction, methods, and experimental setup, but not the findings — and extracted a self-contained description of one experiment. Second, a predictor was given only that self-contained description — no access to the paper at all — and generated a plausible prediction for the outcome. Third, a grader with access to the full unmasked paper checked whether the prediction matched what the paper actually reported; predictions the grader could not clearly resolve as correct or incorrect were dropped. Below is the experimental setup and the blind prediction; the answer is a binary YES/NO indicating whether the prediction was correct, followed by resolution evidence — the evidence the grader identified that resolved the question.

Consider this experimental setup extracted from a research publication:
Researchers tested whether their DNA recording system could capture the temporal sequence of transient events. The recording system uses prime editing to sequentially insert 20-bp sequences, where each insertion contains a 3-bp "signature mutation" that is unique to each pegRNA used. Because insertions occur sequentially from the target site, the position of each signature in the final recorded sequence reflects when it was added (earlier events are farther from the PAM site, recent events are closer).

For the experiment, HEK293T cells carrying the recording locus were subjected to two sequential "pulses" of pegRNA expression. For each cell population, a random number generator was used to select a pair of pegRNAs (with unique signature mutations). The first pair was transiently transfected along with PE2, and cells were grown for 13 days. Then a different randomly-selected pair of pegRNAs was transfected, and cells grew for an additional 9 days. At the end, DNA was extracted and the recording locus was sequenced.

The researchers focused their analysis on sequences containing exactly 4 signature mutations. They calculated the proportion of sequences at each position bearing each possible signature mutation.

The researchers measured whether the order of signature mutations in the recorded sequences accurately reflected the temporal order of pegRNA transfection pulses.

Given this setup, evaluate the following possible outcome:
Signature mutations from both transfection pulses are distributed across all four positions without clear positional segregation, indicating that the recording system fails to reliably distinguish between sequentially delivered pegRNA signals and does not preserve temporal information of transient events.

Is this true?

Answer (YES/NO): NO